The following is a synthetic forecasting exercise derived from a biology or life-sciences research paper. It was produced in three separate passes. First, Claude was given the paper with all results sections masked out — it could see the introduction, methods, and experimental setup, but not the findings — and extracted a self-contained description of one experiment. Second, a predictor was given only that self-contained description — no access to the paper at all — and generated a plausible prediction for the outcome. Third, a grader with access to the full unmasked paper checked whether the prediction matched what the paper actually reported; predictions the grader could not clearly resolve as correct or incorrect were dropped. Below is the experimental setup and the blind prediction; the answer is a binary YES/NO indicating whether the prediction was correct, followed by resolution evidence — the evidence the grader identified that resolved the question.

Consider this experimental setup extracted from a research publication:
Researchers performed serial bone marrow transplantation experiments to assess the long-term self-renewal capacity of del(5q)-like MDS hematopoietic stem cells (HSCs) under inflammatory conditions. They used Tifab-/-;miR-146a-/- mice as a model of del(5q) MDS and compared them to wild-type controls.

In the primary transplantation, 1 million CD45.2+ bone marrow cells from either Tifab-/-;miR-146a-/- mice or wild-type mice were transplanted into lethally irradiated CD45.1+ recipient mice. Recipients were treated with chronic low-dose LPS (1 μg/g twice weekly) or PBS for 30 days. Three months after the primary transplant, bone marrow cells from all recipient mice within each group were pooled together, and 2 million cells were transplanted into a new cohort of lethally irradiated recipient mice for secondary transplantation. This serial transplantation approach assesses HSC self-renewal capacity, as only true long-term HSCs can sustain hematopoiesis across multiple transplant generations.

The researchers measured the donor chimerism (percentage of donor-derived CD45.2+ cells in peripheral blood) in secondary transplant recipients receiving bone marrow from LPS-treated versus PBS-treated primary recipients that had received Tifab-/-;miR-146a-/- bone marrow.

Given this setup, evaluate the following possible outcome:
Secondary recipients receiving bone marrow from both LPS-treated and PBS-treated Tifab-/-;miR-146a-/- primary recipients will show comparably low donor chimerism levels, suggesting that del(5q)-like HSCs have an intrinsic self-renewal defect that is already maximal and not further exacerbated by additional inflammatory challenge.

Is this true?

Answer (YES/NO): NO